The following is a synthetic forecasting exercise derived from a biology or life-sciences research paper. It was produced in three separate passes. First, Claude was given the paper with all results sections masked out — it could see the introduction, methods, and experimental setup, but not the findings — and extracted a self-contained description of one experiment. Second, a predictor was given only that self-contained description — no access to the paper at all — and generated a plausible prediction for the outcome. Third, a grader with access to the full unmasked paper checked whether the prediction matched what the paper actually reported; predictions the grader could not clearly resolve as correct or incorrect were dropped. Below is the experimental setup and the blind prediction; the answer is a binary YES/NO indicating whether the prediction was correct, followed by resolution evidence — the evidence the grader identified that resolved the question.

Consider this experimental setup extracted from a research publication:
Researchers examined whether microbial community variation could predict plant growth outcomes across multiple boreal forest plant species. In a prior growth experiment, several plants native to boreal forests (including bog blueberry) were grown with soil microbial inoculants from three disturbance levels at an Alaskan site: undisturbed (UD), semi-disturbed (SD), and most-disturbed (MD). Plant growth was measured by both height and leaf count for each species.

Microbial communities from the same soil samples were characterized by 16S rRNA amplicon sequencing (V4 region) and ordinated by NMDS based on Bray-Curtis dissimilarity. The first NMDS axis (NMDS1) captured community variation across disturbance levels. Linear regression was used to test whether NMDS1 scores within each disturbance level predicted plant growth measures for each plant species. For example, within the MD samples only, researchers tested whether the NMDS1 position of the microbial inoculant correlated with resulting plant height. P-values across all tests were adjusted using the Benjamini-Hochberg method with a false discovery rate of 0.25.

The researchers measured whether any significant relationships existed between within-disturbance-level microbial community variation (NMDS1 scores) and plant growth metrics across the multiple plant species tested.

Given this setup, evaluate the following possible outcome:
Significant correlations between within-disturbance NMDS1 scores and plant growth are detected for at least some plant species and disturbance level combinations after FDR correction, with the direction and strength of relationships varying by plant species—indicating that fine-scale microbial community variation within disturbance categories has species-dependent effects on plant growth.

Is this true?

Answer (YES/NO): NO